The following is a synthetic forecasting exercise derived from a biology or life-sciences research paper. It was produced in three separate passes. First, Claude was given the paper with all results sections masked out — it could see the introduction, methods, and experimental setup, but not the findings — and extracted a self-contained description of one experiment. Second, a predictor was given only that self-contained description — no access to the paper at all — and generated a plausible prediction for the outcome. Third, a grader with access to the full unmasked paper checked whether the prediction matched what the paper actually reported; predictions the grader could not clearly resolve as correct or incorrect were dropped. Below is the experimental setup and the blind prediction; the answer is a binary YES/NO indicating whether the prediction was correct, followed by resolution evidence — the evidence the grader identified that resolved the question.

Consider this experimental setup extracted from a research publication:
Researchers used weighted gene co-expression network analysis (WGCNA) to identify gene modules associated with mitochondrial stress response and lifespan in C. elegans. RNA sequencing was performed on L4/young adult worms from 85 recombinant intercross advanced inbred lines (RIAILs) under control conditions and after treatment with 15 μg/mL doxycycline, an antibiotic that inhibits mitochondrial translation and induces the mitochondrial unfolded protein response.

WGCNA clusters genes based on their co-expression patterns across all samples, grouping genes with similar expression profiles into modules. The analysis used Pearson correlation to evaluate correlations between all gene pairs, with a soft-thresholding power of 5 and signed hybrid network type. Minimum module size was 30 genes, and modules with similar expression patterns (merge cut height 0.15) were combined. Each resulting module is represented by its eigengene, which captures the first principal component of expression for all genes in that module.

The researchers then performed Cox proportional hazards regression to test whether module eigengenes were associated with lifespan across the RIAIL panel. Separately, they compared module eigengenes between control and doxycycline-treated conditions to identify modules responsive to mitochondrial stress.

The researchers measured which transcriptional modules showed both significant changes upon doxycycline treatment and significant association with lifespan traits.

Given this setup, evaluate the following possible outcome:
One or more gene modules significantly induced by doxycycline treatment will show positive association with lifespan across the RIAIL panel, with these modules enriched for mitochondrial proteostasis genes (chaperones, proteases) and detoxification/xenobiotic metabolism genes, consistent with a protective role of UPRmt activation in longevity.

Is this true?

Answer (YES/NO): NO